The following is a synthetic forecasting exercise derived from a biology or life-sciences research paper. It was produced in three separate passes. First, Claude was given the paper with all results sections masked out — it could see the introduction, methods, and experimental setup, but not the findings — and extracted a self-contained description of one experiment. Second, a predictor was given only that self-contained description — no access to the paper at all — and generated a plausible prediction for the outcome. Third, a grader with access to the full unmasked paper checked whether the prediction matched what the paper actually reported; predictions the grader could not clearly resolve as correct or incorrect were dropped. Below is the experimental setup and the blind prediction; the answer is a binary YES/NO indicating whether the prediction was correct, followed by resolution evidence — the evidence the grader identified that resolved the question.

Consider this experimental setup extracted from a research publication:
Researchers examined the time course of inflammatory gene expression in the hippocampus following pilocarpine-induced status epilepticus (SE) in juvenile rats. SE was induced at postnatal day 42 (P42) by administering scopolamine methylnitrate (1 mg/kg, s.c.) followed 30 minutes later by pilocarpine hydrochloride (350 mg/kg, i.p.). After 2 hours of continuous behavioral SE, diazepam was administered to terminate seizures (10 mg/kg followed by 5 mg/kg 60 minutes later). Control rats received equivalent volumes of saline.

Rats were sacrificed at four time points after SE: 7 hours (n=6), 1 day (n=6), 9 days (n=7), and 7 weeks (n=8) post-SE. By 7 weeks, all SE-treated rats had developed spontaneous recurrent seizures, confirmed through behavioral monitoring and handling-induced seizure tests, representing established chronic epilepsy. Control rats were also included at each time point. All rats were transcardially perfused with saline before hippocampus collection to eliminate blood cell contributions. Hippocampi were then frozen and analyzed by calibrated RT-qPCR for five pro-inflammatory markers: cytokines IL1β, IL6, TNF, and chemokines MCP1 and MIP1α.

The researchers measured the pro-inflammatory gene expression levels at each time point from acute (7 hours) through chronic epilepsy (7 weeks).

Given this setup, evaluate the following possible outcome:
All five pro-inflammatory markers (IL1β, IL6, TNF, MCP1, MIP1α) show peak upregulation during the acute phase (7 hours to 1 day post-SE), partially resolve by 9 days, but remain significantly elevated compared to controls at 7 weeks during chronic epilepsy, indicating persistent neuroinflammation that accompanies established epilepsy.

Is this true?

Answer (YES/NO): NO